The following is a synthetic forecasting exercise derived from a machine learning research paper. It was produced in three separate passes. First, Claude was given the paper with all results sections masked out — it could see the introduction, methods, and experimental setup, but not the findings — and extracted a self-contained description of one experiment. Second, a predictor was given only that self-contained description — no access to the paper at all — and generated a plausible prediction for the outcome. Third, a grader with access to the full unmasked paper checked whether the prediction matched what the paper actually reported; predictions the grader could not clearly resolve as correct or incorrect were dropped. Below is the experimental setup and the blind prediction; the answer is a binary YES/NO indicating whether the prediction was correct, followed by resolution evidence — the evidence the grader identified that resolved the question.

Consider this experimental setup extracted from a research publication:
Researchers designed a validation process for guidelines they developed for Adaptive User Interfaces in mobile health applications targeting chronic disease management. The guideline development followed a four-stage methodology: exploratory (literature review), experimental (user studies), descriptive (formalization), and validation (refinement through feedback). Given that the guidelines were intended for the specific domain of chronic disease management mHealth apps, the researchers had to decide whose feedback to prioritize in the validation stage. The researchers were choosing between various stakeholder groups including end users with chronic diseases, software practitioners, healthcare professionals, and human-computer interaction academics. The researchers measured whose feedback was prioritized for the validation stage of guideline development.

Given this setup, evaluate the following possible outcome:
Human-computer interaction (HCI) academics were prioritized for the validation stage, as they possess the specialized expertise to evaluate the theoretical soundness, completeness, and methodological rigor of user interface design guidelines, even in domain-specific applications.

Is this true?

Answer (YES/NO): NO